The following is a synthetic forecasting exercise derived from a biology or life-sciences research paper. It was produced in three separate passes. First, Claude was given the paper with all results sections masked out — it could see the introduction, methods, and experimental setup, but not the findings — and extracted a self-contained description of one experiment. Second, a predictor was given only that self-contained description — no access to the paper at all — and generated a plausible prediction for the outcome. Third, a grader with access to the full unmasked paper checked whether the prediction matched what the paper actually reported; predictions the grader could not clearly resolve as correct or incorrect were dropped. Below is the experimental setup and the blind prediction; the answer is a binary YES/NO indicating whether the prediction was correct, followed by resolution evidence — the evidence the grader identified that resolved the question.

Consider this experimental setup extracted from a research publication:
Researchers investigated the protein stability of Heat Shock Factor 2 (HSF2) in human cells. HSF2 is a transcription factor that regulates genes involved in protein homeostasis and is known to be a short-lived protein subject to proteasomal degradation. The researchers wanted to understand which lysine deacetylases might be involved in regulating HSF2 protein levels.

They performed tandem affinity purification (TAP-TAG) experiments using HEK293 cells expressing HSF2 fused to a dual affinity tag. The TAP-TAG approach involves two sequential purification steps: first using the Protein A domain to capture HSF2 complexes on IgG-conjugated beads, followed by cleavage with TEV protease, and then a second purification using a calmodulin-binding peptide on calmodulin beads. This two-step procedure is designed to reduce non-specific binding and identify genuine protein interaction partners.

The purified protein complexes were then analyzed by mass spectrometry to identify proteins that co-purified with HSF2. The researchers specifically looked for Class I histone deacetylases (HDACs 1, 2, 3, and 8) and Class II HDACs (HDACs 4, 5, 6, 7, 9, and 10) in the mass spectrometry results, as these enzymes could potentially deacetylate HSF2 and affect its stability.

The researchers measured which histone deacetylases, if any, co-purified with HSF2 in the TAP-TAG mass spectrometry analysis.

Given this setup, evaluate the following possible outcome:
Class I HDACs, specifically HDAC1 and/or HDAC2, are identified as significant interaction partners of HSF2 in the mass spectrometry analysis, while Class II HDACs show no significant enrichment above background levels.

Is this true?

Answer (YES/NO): YES